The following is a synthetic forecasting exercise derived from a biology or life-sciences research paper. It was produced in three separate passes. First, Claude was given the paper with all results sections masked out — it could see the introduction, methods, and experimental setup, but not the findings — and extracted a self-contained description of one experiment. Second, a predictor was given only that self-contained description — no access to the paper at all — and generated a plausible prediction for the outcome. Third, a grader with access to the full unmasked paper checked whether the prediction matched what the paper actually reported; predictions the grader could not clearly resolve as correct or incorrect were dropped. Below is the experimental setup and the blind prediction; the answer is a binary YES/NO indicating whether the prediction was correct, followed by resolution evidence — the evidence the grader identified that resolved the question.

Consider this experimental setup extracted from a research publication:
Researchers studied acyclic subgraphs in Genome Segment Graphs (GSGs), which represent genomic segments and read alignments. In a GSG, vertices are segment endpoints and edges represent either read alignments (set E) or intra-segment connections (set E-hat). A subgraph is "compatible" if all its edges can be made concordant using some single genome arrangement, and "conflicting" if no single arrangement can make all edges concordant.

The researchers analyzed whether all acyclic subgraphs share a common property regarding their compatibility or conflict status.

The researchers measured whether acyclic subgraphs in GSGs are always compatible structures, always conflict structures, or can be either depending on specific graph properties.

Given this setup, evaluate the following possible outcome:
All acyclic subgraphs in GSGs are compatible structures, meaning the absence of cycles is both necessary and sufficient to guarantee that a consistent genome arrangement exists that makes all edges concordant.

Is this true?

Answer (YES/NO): NO